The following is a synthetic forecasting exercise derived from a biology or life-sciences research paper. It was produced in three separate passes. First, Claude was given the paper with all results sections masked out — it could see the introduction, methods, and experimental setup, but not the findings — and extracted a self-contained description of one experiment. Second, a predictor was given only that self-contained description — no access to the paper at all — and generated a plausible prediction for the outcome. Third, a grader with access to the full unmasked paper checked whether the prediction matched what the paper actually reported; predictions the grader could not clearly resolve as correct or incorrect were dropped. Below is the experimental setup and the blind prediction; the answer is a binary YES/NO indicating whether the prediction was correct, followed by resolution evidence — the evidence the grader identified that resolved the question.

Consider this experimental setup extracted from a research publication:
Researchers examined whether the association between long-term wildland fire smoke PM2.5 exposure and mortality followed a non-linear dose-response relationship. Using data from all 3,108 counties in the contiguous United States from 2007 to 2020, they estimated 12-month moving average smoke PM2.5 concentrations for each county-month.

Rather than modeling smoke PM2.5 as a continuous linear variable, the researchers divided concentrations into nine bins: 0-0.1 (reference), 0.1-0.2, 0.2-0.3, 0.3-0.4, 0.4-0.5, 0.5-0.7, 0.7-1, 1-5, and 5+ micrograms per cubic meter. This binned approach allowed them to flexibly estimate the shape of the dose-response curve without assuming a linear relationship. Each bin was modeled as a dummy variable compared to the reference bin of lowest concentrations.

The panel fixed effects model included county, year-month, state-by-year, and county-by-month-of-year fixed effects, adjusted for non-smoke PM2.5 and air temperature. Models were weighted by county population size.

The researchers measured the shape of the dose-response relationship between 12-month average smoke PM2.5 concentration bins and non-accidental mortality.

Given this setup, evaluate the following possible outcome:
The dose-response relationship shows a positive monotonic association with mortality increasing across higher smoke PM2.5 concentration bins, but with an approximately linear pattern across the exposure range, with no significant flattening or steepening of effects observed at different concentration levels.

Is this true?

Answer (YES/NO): NO